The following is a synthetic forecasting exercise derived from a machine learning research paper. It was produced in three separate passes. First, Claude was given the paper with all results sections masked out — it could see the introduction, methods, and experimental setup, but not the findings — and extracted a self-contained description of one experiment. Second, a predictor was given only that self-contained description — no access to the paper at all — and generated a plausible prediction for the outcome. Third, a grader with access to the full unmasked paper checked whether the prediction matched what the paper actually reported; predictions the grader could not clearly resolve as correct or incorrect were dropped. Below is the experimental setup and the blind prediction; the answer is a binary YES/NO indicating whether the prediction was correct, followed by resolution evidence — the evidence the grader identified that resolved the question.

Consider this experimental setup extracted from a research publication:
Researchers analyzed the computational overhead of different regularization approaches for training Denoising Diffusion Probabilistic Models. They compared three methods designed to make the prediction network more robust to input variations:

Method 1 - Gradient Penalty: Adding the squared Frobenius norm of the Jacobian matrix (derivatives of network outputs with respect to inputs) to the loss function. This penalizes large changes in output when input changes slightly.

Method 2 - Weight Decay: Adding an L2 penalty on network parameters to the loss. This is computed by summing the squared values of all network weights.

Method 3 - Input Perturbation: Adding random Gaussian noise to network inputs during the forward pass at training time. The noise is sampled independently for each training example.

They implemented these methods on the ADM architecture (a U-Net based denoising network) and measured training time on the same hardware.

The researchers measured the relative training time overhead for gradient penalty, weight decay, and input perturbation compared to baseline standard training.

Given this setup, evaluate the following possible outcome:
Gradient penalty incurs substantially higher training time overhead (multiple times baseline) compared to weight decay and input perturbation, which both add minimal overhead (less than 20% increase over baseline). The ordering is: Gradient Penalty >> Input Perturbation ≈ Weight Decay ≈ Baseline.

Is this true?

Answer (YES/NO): YES